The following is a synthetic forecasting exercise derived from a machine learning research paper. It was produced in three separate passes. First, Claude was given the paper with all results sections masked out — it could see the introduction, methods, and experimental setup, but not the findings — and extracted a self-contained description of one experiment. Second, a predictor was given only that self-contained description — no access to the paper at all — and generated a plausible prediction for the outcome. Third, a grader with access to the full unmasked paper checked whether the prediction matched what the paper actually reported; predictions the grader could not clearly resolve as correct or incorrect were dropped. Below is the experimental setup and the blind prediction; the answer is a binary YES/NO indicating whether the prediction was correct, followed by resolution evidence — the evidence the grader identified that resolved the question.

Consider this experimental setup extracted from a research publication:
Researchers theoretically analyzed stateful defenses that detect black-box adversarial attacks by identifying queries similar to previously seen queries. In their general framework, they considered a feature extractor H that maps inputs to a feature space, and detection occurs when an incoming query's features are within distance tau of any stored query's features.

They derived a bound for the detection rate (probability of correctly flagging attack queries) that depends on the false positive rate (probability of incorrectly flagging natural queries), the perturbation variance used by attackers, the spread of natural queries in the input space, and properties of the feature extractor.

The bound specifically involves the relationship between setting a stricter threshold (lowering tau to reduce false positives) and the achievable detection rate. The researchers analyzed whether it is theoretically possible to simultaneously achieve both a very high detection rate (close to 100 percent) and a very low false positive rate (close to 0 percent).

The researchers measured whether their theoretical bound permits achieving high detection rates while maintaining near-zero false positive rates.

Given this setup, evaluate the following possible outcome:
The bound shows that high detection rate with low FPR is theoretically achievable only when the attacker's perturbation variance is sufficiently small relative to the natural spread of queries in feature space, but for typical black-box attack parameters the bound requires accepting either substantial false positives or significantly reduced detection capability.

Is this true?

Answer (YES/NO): YES